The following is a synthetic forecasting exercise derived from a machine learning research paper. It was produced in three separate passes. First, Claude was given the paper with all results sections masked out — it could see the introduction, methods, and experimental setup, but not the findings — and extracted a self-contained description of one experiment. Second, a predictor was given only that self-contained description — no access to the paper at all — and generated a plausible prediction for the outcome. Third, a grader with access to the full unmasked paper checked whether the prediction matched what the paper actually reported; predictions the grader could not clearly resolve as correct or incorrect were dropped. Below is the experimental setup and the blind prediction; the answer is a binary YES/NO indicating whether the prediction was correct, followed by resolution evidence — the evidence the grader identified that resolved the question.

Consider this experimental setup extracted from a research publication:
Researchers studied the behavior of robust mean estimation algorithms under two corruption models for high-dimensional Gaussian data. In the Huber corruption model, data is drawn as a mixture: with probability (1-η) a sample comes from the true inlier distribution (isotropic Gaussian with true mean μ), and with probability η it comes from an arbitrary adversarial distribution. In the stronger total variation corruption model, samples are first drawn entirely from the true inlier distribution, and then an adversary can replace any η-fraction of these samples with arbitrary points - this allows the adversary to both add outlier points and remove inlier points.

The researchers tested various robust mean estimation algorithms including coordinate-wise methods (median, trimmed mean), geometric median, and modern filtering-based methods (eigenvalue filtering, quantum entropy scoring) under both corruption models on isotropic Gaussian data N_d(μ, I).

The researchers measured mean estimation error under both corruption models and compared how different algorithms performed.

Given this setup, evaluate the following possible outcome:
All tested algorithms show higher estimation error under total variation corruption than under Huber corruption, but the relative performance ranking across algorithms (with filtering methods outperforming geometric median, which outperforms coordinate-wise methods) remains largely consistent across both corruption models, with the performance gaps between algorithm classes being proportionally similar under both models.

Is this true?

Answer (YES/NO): NO